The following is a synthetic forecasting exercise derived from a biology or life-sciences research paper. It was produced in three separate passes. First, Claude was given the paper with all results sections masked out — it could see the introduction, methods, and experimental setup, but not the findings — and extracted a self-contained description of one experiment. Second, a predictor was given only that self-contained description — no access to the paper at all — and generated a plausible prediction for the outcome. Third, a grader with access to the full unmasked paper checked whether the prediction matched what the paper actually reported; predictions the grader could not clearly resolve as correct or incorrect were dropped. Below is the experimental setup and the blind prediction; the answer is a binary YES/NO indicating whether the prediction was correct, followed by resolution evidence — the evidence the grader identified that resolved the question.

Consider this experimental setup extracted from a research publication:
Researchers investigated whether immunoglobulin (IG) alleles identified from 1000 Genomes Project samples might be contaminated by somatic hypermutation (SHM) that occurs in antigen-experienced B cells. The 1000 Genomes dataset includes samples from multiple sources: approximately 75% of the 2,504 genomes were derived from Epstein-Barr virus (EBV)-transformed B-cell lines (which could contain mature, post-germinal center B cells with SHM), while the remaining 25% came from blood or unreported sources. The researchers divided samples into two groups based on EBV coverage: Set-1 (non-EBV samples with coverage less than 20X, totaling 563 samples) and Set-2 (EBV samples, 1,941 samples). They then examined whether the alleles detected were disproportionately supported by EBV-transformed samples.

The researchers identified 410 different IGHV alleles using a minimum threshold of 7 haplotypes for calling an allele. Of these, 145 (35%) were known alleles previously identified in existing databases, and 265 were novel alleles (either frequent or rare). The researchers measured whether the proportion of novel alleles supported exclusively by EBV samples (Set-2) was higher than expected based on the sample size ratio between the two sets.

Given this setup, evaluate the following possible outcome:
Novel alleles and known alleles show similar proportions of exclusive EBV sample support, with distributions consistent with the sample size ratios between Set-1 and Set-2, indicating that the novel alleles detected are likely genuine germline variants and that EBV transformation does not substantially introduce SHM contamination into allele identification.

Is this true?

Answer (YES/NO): NO